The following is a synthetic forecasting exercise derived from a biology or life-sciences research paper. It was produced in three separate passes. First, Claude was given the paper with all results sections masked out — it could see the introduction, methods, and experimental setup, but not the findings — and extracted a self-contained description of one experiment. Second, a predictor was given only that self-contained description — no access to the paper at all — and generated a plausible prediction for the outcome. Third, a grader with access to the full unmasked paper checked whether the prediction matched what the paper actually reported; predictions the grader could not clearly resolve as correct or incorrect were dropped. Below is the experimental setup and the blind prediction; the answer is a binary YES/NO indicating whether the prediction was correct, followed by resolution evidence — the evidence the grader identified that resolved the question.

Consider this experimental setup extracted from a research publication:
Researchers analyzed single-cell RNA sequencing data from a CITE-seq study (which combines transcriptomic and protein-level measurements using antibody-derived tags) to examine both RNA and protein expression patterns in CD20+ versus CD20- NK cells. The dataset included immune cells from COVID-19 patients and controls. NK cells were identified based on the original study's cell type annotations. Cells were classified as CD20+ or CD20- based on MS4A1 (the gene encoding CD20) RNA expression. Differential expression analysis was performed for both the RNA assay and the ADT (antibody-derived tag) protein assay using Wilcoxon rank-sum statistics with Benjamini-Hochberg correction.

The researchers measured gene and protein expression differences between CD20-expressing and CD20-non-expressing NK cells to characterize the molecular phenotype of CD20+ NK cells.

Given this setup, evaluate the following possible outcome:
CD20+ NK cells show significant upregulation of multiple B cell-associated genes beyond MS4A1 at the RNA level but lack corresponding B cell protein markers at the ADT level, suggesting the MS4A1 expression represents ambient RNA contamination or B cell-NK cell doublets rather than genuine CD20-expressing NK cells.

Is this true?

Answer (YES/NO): NO